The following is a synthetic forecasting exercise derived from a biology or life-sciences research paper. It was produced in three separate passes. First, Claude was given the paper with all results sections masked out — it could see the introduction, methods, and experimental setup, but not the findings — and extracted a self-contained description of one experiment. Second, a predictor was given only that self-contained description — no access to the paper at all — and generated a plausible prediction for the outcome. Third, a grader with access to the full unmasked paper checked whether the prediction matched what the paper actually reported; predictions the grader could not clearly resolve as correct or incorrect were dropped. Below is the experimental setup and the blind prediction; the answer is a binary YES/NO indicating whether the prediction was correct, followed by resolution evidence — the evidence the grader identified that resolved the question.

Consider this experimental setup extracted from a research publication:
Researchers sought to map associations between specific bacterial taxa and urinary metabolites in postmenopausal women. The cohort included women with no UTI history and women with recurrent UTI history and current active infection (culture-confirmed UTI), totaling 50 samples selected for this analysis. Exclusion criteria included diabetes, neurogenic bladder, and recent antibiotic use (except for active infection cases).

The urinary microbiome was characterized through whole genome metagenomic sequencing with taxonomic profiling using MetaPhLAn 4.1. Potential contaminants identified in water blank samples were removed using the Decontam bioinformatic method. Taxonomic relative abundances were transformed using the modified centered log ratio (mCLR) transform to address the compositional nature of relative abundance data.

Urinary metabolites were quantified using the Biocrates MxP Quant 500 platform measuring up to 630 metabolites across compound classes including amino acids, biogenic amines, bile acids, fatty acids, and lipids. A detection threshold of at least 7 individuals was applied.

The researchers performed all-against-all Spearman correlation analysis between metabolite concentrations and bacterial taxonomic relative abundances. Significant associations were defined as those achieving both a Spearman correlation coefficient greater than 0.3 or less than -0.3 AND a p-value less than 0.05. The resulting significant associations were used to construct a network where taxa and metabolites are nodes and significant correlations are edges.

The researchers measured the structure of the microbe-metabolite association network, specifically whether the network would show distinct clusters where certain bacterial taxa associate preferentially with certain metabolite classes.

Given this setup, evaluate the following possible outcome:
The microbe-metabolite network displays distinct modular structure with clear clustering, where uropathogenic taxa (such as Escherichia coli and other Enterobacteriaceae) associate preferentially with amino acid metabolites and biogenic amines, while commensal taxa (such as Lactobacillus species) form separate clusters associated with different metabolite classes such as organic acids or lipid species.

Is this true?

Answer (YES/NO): NO